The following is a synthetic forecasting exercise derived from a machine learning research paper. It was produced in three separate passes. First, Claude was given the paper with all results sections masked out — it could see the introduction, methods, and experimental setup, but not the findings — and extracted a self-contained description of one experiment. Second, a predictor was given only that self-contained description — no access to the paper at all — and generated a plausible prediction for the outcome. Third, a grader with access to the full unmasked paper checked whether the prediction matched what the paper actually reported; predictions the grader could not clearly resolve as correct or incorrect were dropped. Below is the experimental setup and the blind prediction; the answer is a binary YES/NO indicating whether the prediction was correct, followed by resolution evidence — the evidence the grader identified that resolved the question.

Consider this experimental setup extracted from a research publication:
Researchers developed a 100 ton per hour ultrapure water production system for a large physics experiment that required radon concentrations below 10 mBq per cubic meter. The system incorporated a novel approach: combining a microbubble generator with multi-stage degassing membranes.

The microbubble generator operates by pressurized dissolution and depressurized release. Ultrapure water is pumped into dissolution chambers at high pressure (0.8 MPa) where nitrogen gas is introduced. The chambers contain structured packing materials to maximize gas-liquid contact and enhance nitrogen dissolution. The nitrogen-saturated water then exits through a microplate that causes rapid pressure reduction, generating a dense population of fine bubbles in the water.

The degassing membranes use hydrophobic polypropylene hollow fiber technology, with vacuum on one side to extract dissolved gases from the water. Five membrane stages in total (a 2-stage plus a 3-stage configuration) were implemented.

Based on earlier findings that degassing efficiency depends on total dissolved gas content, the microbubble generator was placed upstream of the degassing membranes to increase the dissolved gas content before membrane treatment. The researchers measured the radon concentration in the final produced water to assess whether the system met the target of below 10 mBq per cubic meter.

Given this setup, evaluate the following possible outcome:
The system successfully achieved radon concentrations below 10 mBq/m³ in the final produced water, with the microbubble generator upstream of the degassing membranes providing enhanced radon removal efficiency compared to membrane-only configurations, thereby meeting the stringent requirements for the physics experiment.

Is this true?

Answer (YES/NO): YES